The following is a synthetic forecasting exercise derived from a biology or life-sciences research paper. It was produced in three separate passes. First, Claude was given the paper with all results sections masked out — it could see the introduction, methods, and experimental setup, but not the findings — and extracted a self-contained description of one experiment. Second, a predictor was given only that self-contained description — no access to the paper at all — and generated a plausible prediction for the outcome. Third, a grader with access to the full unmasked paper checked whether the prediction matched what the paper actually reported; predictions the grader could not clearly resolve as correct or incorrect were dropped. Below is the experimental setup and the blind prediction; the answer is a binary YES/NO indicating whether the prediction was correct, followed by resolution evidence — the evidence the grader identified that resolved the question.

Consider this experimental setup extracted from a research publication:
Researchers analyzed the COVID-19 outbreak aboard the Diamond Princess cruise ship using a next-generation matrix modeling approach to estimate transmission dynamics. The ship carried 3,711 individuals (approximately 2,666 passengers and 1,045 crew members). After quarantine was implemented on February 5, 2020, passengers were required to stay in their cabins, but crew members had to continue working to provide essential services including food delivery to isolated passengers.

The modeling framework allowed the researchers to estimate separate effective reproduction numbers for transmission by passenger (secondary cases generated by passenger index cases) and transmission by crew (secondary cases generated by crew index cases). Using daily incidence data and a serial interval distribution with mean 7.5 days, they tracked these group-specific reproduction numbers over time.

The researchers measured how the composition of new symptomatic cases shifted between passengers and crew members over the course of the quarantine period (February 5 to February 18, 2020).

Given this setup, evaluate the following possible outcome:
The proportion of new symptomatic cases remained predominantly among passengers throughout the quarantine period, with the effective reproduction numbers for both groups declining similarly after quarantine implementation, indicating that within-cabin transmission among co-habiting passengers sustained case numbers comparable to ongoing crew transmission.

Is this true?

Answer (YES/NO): NO